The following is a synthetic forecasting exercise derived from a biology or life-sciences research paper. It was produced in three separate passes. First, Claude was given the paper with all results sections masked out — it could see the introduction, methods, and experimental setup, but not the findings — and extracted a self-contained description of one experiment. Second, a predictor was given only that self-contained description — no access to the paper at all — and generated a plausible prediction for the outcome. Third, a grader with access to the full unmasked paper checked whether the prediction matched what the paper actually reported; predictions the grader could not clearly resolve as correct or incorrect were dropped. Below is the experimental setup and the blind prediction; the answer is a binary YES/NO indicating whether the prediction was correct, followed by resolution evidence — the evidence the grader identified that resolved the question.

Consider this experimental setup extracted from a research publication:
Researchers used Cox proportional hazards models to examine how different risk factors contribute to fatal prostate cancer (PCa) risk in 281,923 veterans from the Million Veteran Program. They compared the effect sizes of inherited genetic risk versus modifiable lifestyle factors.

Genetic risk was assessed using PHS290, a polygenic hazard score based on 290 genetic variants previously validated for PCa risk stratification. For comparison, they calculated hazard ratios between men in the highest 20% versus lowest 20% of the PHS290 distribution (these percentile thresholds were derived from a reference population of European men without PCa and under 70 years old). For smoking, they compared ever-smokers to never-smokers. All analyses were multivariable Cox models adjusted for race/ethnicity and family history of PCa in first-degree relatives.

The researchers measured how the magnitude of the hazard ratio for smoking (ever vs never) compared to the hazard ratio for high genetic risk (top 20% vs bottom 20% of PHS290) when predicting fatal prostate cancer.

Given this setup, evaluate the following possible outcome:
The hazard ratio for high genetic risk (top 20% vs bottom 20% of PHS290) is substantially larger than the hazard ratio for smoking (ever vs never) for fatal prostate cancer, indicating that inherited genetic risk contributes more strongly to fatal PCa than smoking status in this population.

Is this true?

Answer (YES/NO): NO